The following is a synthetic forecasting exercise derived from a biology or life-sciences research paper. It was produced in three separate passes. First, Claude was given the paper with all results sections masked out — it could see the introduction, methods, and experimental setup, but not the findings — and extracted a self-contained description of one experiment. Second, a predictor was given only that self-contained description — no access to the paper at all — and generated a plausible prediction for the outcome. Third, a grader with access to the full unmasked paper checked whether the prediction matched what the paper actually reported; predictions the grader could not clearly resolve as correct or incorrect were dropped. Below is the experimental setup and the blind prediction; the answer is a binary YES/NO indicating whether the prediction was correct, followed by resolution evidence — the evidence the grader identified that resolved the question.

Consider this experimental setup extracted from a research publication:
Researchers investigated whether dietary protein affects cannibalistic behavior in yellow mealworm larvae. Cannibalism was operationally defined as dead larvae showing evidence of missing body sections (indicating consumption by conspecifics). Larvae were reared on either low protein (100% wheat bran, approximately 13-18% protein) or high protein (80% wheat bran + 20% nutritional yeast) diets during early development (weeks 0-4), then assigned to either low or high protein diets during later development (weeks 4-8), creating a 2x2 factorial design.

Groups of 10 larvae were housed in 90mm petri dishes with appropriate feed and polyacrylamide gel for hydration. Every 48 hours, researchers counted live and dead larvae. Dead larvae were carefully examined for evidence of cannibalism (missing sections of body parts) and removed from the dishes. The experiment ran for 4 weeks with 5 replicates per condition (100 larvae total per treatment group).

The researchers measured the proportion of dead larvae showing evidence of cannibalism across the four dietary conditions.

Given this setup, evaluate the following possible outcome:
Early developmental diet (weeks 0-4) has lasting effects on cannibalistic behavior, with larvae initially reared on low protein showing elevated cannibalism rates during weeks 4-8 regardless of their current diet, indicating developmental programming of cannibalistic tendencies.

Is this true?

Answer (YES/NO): YES